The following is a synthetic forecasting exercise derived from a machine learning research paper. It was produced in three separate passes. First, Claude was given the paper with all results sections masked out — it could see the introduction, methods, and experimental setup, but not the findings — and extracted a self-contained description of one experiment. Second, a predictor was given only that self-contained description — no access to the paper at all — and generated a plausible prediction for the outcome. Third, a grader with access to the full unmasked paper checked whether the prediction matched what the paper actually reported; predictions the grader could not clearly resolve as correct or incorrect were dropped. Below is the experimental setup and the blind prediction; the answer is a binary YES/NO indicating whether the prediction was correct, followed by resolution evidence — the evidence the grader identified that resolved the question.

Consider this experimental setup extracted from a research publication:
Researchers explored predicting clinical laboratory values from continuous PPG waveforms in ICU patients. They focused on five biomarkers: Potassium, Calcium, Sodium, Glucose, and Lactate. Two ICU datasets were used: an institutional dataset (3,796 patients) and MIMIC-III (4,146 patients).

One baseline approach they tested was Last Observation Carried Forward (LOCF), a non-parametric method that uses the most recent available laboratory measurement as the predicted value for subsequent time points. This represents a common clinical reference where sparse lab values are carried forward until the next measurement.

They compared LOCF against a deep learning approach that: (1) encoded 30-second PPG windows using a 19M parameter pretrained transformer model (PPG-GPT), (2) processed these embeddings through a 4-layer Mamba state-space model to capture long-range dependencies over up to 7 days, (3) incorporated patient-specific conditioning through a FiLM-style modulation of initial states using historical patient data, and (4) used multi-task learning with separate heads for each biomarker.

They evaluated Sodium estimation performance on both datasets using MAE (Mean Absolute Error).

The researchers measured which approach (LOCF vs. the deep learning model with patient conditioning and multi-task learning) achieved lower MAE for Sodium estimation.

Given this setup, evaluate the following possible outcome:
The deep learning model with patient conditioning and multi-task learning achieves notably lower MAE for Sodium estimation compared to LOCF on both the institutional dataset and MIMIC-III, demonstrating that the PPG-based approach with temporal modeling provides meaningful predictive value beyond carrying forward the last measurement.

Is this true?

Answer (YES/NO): NO